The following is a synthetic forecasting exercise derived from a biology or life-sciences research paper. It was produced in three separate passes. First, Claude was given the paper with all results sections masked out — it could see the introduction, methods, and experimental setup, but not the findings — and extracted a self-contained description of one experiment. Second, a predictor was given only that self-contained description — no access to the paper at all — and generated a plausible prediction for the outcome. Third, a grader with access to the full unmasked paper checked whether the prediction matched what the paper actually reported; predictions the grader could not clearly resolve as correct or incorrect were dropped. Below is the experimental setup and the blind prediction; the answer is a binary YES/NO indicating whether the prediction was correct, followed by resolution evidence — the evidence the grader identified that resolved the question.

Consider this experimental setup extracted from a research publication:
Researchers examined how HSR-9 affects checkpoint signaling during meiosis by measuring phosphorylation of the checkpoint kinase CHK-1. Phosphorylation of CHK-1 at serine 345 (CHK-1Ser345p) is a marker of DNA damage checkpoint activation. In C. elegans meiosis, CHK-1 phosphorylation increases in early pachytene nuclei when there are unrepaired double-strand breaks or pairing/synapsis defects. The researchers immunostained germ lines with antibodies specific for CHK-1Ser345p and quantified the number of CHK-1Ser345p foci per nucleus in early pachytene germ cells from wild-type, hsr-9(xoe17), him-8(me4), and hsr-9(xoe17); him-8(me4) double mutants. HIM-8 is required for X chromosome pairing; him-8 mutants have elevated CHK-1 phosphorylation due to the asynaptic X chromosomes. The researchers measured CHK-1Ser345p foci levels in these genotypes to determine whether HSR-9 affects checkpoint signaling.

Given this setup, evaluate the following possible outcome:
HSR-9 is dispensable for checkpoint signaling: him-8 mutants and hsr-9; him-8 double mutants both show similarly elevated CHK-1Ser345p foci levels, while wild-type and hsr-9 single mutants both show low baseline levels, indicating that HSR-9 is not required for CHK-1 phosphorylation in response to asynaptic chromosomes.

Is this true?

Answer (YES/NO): YES